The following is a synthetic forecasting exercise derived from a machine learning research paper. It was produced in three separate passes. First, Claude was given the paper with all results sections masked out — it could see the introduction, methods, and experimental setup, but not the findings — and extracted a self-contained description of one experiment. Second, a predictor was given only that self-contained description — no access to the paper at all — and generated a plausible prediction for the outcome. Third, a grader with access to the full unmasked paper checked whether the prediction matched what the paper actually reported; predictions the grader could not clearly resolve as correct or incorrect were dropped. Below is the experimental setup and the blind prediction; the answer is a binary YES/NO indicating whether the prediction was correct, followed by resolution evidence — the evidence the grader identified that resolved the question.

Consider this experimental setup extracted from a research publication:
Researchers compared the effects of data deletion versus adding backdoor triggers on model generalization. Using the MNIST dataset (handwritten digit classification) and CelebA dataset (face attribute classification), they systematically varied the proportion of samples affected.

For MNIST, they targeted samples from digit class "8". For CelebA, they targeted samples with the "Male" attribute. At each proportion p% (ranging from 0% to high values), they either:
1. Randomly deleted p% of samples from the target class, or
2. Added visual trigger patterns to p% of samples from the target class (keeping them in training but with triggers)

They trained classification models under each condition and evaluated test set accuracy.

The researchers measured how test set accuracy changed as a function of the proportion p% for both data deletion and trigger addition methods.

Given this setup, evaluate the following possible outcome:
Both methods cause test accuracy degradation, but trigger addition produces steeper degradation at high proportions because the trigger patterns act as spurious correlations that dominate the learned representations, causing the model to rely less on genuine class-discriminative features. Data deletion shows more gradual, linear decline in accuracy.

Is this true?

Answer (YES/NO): NO